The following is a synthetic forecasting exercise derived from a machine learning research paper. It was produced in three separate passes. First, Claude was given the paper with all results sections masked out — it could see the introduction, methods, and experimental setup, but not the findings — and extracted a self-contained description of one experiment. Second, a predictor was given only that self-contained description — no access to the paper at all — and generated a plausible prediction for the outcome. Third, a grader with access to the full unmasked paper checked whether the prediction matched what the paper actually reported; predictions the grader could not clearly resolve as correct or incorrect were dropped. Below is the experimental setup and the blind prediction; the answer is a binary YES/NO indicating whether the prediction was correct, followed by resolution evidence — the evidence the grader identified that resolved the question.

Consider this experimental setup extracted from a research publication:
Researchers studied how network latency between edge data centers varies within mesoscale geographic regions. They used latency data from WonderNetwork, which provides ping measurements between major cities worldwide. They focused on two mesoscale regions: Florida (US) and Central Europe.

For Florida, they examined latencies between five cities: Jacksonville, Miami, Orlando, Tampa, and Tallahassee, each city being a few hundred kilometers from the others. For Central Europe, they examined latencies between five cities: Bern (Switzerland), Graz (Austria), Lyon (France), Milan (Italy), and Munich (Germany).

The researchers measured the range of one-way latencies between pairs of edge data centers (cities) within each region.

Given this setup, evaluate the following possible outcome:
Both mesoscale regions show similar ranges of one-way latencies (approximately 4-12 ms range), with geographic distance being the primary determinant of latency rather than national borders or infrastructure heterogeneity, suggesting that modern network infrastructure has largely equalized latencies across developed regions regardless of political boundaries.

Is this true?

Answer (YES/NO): NO